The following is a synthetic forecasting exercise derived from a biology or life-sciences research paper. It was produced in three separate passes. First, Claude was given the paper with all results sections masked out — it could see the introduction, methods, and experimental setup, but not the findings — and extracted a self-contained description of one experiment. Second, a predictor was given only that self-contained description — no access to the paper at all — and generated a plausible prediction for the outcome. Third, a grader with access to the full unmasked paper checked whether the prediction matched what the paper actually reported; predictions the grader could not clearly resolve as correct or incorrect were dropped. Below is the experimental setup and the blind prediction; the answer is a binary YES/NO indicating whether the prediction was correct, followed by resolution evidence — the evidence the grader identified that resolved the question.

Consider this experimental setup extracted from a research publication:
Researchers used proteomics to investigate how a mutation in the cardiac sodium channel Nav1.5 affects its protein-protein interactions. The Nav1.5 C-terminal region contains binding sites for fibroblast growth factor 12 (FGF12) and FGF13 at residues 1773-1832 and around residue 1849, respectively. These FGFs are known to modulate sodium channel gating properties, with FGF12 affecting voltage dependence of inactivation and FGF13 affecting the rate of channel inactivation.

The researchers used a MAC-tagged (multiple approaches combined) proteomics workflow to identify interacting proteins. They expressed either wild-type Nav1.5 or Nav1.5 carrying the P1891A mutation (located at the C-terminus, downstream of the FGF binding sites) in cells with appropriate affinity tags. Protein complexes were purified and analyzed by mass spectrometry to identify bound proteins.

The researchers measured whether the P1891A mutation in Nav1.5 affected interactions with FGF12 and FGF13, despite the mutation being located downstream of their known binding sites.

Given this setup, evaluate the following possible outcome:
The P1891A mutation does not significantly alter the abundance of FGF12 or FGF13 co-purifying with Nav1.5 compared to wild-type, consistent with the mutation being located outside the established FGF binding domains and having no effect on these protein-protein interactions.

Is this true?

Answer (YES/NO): NO